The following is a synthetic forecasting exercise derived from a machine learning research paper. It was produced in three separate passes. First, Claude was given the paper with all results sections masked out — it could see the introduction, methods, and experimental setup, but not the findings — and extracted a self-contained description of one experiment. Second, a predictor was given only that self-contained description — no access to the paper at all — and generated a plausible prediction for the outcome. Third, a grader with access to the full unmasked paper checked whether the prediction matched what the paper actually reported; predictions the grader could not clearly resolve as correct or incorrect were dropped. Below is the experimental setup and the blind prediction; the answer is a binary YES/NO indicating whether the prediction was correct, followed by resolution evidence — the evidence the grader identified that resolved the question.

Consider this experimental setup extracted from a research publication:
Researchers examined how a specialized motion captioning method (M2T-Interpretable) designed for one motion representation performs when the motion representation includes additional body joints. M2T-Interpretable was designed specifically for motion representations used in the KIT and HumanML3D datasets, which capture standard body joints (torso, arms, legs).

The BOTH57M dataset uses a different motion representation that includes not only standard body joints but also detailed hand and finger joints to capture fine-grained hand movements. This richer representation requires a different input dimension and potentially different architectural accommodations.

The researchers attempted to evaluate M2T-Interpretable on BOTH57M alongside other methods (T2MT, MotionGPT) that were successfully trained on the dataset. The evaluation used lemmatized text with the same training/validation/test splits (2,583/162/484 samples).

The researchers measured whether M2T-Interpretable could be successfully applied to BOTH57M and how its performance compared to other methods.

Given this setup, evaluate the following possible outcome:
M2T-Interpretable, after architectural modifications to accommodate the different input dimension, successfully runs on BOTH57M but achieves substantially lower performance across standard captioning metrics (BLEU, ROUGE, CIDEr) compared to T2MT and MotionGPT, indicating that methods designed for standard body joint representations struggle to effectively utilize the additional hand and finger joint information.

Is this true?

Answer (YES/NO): NO